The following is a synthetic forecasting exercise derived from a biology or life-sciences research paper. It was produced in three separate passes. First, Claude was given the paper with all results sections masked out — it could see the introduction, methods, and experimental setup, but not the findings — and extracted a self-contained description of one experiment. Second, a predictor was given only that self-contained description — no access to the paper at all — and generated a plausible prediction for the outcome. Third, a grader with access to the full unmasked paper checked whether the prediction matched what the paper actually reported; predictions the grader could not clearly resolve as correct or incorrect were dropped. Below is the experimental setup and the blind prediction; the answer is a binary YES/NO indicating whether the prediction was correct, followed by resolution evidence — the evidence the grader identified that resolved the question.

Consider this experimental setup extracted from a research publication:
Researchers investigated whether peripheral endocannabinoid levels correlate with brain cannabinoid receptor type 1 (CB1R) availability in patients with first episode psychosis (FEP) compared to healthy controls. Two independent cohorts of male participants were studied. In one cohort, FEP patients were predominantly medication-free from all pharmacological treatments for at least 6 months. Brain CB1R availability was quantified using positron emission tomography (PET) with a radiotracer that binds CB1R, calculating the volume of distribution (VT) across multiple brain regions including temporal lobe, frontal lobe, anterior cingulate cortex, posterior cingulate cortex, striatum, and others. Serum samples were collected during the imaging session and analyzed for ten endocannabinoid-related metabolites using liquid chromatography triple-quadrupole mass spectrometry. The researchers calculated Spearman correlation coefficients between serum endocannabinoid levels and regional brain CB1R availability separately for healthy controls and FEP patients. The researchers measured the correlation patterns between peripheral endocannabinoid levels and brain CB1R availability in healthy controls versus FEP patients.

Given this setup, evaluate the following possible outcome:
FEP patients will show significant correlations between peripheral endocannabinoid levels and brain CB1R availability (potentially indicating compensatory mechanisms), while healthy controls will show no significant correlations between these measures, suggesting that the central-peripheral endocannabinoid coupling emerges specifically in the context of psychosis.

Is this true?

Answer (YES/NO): NO